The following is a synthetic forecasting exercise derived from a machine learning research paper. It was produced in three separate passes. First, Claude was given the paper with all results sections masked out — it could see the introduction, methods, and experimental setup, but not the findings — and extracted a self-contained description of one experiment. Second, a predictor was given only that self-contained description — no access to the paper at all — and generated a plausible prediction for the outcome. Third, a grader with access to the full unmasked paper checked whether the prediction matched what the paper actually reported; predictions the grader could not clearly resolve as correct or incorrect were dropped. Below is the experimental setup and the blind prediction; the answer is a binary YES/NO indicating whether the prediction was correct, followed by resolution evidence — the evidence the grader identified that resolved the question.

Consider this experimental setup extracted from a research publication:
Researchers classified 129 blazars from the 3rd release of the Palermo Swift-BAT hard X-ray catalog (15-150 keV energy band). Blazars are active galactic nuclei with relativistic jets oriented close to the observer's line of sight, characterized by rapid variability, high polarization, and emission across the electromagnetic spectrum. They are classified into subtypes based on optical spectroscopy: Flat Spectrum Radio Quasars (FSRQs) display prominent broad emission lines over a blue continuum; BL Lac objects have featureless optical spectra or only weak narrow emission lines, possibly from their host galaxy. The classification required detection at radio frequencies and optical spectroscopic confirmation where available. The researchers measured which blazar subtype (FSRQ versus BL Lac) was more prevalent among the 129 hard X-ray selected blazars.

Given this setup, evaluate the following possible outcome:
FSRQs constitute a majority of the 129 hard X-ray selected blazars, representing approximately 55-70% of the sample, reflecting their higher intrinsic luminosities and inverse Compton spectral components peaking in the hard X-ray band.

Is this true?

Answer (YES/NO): NO